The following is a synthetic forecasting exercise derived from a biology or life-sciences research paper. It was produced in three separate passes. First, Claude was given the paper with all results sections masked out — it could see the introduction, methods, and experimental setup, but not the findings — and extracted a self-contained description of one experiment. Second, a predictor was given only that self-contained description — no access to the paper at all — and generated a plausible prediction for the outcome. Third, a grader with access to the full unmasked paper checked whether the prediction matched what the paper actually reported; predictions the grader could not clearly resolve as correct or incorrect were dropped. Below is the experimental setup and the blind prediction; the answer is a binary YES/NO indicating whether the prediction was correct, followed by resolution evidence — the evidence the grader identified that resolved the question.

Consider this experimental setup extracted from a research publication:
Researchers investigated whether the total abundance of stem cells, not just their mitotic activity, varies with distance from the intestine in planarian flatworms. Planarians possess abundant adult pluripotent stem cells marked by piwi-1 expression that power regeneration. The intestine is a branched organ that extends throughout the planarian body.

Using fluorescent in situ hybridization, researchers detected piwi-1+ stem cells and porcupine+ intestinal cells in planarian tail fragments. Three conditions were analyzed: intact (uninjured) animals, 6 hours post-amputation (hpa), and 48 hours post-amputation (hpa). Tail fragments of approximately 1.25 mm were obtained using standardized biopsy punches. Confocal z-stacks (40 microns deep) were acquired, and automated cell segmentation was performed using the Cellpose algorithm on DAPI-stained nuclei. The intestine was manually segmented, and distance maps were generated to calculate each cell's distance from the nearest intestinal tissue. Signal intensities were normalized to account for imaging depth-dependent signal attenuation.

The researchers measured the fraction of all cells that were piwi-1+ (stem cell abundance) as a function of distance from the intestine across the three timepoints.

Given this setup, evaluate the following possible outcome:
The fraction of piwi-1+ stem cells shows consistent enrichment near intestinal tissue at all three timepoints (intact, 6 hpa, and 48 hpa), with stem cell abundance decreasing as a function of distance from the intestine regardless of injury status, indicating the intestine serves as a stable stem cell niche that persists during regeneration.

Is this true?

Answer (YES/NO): NO